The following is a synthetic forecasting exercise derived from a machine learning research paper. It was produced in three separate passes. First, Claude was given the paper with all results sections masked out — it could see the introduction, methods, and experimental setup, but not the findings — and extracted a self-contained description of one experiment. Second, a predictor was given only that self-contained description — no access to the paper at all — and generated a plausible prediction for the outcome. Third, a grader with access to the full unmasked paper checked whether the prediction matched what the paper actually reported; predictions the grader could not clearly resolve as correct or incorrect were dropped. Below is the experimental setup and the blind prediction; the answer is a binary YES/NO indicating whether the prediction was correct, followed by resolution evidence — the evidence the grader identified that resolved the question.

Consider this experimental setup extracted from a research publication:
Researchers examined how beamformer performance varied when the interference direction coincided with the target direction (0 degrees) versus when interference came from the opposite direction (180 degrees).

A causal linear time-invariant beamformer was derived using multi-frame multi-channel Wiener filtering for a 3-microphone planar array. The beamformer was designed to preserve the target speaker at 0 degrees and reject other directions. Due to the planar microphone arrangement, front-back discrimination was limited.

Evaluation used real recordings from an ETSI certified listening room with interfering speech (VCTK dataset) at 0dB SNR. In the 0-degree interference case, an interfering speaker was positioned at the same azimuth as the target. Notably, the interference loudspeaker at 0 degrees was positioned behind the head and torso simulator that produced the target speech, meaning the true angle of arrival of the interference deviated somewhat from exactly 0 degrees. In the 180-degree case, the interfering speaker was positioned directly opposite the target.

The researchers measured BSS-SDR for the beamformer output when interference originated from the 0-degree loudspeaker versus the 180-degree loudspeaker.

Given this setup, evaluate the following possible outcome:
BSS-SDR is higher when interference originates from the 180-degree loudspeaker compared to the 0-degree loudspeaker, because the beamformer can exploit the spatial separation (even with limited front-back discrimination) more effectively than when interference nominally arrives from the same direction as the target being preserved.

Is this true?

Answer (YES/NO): NO